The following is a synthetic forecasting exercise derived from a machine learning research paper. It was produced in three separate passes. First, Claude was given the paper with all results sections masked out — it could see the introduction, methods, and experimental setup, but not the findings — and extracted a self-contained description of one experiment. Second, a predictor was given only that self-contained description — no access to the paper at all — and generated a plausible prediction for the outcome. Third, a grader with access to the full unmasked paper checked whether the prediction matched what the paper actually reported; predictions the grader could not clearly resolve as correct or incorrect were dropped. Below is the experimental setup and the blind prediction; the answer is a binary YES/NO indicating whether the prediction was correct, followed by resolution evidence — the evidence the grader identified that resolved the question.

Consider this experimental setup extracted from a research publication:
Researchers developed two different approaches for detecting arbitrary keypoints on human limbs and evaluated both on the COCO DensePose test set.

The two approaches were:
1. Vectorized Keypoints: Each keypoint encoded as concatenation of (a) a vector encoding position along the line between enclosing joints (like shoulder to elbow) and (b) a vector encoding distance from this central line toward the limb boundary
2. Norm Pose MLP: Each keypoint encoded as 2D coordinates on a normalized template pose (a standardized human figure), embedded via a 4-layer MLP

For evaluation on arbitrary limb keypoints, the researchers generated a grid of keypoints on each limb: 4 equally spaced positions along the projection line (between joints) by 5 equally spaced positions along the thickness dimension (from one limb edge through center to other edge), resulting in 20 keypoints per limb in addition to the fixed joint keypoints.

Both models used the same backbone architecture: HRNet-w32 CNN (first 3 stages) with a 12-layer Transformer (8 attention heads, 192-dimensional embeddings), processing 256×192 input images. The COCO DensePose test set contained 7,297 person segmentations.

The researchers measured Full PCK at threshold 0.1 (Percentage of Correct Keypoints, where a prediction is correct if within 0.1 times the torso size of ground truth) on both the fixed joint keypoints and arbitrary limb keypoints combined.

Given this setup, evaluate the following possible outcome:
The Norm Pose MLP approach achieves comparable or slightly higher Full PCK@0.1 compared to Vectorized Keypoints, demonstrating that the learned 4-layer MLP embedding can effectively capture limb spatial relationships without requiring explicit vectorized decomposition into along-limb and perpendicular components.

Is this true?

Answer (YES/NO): NO